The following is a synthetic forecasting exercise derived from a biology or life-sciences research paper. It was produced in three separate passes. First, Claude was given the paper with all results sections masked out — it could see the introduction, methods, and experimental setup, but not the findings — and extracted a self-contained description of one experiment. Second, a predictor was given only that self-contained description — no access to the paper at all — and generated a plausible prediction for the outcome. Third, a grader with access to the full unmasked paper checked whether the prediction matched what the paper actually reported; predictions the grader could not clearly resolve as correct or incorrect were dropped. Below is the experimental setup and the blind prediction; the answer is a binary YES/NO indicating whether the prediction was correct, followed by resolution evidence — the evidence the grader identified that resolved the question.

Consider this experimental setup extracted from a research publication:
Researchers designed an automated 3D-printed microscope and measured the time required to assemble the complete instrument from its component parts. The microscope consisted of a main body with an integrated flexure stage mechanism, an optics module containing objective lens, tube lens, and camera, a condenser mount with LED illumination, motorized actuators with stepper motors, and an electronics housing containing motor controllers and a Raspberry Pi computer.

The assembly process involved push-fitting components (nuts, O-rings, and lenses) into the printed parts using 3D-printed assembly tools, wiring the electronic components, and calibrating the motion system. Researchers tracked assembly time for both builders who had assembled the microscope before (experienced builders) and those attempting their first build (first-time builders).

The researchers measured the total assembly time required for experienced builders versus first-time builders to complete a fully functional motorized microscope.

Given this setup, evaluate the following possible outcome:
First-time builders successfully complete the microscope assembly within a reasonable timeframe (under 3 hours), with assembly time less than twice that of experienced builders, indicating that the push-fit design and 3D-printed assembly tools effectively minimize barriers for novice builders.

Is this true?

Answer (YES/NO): NO